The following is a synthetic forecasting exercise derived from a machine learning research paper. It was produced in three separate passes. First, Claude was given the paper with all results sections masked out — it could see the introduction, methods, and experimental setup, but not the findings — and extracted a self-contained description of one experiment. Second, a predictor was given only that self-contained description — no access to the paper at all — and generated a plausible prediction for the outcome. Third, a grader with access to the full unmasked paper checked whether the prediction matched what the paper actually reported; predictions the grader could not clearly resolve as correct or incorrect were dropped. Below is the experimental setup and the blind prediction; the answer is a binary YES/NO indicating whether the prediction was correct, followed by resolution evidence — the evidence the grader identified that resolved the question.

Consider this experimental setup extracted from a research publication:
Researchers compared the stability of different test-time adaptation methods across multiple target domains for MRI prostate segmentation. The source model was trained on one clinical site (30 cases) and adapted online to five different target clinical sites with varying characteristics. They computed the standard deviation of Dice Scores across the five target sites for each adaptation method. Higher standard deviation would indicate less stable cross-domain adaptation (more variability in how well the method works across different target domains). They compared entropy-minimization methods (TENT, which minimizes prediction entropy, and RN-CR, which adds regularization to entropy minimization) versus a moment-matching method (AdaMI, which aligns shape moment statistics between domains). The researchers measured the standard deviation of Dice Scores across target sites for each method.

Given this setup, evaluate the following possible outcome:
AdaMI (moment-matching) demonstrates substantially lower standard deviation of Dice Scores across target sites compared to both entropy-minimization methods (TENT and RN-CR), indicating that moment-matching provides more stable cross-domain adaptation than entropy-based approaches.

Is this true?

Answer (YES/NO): NO